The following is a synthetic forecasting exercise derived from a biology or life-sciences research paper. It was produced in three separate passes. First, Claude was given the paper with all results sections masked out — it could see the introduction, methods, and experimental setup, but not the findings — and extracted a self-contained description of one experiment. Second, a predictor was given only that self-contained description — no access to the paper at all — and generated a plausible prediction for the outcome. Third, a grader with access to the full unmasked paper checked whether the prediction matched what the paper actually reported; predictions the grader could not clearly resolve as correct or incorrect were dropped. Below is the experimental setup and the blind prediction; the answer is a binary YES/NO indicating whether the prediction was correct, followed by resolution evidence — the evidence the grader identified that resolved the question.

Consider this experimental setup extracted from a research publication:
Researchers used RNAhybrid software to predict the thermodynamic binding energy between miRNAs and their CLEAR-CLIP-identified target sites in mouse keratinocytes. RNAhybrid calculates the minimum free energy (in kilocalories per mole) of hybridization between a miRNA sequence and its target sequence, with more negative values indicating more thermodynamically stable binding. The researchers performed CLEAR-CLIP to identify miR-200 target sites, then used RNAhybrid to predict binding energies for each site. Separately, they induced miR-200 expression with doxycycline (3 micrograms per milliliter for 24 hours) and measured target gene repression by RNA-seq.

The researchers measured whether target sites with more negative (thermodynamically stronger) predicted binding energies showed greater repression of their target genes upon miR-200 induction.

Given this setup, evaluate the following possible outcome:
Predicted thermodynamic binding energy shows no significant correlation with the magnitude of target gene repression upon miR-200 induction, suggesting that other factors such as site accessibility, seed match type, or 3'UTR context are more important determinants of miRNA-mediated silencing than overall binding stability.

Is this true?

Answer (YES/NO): YES